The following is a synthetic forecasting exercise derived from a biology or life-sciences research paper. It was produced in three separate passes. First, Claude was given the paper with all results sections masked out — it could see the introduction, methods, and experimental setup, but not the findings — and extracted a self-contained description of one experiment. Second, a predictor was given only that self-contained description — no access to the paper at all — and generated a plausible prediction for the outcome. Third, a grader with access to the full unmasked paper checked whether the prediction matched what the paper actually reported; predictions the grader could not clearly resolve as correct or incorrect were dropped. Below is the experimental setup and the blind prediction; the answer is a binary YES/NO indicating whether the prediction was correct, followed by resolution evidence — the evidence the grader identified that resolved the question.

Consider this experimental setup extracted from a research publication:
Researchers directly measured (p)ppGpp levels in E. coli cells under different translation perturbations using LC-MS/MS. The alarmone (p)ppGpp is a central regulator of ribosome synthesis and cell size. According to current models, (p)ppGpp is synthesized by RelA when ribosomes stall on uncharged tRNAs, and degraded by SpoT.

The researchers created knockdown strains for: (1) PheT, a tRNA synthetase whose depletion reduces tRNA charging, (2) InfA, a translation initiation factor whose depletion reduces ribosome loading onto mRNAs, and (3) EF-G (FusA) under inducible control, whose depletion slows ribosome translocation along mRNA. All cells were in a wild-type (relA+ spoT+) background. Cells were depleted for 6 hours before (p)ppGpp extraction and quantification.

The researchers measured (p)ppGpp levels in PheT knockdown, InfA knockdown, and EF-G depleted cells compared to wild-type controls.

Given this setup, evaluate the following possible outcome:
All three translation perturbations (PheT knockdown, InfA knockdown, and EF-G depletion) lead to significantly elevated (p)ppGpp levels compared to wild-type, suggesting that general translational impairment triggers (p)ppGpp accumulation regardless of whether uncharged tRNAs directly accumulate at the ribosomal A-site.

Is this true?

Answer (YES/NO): NO